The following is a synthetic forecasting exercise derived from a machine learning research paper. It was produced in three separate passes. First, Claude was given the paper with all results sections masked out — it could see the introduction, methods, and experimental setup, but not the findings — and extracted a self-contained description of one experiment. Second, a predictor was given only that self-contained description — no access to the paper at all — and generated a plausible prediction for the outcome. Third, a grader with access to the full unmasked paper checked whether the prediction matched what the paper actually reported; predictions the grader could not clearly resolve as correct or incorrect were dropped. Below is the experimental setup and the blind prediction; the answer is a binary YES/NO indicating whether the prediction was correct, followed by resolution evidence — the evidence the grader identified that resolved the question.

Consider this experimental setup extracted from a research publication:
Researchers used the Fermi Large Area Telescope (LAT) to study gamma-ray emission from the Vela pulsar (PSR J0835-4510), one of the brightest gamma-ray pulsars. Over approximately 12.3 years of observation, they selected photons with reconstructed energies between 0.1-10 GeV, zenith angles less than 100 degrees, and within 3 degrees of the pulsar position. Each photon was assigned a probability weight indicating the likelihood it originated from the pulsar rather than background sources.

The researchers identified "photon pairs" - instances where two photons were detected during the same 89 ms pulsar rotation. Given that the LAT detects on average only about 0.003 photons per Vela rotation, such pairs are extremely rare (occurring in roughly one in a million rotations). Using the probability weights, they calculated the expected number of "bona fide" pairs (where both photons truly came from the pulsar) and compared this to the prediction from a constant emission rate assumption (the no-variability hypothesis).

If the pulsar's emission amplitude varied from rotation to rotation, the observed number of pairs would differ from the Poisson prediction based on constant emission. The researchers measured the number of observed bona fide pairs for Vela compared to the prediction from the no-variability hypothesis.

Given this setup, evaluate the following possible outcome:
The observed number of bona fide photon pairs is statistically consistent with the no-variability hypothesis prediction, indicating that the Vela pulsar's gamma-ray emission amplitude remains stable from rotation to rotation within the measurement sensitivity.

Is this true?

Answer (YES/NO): YES